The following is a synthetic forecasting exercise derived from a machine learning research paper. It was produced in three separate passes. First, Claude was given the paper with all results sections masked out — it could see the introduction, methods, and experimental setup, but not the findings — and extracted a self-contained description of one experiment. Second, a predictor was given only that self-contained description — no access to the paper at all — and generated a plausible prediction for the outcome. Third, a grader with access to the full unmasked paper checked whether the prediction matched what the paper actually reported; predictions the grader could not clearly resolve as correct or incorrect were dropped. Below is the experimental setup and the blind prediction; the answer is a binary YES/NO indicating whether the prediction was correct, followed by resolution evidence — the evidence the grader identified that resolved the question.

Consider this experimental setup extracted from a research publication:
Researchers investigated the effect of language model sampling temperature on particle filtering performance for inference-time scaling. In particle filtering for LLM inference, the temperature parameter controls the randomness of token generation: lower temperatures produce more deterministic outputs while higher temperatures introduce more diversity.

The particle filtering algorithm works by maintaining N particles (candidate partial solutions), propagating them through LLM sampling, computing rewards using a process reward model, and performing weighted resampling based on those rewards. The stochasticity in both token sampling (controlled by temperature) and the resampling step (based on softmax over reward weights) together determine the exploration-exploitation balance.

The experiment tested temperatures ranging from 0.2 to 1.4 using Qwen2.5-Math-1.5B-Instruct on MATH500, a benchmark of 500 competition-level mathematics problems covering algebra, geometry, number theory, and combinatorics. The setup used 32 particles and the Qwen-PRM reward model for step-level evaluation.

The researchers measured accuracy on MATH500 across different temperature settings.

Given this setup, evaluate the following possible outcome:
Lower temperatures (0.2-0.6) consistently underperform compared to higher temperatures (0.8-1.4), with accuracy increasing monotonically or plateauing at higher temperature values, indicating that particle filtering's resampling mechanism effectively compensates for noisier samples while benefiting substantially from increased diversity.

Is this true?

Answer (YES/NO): NO